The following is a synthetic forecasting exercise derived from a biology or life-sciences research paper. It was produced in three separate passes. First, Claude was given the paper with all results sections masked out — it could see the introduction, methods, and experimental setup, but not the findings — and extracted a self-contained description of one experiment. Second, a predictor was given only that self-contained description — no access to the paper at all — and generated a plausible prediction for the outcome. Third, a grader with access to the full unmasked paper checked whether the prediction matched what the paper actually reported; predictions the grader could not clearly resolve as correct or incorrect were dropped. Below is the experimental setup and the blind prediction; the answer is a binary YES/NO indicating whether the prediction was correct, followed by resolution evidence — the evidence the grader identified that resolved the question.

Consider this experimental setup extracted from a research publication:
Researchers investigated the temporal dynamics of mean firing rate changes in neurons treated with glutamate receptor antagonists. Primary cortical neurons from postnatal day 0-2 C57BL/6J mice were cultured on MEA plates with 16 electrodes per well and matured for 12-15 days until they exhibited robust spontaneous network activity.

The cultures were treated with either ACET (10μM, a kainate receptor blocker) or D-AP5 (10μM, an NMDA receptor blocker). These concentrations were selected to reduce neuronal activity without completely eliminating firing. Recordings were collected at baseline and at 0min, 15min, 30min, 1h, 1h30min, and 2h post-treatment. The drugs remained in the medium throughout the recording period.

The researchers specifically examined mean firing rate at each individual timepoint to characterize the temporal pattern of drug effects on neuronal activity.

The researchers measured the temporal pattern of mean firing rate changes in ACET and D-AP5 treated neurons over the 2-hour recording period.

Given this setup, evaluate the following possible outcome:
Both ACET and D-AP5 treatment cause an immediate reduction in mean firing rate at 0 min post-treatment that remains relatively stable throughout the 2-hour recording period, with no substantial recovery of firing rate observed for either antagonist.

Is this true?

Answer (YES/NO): NO